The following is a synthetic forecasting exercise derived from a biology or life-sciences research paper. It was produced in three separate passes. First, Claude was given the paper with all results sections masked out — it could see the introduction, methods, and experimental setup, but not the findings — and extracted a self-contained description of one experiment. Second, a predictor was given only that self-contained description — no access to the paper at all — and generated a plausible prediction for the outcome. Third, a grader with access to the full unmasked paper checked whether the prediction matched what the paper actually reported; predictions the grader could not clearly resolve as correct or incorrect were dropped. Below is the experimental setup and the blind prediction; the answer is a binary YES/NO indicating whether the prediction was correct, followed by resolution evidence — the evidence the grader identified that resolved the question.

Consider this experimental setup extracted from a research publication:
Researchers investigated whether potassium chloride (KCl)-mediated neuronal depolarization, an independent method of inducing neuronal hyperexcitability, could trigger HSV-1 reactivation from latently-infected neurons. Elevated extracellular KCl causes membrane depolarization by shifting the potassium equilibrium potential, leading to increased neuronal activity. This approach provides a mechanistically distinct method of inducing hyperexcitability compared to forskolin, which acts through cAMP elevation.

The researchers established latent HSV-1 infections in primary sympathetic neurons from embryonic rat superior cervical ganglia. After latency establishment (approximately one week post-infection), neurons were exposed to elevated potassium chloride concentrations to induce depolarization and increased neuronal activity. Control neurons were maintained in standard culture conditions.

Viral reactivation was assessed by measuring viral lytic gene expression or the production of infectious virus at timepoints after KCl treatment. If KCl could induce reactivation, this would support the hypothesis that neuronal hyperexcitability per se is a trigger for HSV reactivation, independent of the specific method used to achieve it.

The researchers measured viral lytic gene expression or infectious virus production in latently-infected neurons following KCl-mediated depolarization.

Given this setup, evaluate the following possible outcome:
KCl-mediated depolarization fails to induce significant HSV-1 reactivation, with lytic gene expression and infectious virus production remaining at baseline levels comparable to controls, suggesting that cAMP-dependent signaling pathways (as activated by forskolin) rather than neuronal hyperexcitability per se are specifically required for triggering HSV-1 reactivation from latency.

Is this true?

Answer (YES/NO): NO